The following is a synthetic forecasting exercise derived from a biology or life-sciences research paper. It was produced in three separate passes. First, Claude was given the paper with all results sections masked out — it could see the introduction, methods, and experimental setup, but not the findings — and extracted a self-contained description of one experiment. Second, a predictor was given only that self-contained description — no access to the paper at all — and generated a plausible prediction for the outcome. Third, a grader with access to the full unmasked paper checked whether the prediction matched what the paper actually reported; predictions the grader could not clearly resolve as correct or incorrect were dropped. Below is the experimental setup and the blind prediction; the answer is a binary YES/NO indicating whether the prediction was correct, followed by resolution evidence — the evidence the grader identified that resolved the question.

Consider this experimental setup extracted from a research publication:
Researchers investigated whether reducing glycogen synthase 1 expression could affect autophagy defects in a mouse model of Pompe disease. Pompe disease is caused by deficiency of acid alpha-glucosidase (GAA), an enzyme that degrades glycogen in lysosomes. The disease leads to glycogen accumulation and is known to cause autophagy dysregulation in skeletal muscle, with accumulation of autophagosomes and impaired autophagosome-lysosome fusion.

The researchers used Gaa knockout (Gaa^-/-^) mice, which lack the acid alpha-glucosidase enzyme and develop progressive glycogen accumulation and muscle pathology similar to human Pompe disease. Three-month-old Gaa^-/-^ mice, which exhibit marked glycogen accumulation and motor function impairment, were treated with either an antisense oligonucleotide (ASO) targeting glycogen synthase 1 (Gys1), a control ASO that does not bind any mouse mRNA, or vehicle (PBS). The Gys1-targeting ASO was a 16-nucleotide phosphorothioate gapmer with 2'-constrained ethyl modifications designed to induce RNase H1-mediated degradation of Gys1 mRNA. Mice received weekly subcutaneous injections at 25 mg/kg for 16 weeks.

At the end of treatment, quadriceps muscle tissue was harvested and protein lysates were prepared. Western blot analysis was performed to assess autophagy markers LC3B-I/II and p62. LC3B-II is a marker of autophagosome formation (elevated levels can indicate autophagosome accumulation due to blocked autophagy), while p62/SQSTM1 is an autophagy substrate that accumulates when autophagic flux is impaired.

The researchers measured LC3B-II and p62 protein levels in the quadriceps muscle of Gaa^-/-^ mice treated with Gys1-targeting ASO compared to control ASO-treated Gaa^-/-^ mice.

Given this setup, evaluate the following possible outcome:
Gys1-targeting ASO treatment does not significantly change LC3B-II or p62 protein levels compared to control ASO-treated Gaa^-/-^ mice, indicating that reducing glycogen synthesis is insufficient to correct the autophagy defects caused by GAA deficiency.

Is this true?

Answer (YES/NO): NO